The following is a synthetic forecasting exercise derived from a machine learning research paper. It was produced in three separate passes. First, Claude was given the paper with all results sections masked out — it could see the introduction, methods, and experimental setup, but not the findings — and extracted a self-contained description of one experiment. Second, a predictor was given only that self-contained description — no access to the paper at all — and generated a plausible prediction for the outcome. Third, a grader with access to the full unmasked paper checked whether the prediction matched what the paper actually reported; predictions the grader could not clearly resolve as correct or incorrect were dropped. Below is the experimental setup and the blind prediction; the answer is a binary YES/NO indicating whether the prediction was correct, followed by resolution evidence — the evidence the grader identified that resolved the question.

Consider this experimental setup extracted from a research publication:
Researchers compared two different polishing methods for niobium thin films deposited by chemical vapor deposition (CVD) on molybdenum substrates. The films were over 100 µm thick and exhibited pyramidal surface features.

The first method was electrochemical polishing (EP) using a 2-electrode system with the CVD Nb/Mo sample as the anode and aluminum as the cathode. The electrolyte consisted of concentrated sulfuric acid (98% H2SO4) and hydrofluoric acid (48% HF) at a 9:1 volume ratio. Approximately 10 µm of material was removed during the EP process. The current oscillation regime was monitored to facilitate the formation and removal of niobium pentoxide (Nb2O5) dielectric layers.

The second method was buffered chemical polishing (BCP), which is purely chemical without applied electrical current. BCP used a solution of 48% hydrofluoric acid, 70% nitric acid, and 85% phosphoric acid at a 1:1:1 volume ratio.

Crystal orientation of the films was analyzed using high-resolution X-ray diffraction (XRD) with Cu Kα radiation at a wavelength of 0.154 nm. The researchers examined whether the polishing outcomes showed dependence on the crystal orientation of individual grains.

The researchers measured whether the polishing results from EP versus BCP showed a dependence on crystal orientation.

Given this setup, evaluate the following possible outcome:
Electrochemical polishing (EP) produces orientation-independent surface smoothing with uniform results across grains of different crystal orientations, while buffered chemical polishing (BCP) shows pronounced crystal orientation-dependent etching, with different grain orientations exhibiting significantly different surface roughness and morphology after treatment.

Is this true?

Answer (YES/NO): NO